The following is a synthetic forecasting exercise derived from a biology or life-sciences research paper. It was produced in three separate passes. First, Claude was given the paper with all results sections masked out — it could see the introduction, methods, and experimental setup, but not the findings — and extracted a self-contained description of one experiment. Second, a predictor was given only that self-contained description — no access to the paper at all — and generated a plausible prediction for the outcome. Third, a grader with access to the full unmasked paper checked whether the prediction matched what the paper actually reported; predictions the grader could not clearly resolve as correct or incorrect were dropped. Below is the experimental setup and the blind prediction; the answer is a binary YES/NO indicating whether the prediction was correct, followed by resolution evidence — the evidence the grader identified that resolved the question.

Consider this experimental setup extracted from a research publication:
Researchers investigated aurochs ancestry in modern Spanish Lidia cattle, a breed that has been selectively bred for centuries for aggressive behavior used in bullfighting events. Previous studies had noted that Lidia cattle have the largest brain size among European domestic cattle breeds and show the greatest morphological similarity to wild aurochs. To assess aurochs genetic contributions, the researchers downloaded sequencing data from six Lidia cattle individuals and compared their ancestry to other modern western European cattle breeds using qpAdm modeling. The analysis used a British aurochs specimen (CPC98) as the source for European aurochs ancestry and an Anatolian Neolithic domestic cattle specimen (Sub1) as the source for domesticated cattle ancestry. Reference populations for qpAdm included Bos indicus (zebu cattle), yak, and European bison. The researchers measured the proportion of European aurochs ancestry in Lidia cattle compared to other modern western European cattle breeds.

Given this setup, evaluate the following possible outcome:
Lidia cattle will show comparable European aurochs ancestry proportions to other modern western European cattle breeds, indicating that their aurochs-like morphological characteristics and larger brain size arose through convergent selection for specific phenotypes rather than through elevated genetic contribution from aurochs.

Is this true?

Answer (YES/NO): YES